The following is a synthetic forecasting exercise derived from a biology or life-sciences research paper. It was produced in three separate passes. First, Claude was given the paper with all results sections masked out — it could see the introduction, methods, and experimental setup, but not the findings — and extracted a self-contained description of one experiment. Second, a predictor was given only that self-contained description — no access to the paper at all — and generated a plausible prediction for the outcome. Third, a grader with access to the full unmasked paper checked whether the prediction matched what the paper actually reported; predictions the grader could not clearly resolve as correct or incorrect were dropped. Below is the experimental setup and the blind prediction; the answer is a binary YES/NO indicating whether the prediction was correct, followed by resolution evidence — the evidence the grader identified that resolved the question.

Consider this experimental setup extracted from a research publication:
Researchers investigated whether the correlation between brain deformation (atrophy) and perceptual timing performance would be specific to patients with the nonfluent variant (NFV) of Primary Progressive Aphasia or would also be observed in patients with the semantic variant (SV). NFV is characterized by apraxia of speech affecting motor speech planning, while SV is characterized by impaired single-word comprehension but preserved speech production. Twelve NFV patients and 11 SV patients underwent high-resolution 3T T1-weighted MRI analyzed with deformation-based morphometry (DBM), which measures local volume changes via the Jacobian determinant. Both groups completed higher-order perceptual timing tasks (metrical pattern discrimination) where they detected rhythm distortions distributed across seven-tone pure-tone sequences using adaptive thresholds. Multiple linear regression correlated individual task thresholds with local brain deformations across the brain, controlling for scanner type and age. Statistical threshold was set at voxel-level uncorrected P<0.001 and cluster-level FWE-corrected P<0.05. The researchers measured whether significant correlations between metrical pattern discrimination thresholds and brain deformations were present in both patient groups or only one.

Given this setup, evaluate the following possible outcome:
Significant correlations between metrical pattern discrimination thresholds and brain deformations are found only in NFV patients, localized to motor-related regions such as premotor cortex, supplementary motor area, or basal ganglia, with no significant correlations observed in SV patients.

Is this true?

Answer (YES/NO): NO